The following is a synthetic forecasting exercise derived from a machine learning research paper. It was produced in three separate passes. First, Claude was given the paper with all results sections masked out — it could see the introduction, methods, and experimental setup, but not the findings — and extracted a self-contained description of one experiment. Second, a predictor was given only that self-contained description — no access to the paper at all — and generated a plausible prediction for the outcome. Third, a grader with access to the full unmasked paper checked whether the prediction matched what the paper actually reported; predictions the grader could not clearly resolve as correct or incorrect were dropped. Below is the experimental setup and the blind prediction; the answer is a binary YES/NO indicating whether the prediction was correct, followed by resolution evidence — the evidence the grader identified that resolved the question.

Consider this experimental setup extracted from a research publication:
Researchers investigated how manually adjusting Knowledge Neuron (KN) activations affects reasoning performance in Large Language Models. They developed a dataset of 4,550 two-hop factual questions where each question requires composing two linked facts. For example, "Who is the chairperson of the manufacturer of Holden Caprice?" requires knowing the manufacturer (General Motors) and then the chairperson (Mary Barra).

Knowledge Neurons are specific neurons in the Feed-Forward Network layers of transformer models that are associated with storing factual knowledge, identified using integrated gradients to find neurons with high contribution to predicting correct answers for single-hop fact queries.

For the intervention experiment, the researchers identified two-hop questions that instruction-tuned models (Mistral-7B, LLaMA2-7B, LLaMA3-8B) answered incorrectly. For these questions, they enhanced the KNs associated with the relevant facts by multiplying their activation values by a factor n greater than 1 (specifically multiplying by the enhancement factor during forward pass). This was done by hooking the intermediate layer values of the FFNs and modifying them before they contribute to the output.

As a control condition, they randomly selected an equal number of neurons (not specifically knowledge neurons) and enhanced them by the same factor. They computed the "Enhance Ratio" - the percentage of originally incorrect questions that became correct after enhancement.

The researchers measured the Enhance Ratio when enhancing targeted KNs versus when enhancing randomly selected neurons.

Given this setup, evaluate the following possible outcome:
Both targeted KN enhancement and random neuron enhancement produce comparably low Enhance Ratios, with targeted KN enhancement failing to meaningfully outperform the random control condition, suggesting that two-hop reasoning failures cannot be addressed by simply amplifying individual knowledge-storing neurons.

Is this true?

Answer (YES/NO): NO